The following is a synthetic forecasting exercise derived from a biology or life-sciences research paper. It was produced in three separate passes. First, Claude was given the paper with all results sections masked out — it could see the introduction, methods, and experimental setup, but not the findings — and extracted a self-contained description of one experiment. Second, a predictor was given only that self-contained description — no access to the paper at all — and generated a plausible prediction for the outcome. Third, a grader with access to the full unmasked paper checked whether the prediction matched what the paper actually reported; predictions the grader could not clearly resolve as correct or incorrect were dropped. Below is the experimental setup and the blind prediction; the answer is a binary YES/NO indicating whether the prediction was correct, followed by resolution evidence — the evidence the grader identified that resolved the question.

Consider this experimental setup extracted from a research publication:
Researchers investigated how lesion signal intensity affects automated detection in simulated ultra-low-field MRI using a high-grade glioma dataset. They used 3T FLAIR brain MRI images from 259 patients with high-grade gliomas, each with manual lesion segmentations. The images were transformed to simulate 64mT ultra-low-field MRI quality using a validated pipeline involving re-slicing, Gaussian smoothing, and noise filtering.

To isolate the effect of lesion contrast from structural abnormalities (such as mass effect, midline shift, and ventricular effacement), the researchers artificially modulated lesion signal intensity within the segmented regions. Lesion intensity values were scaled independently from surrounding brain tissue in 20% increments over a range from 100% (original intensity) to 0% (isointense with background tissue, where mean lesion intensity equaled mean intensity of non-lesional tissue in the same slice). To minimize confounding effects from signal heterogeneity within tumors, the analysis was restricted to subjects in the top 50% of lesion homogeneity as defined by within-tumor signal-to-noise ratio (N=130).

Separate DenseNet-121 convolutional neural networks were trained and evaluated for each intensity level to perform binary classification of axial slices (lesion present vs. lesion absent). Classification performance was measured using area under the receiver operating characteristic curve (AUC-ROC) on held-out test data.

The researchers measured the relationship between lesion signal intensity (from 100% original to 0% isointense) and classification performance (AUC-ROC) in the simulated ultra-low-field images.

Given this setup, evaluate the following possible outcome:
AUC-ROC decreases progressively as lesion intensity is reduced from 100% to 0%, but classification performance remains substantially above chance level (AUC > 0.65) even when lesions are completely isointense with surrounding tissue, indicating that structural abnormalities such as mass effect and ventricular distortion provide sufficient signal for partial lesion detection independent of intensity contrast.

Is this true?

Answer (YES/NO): YES